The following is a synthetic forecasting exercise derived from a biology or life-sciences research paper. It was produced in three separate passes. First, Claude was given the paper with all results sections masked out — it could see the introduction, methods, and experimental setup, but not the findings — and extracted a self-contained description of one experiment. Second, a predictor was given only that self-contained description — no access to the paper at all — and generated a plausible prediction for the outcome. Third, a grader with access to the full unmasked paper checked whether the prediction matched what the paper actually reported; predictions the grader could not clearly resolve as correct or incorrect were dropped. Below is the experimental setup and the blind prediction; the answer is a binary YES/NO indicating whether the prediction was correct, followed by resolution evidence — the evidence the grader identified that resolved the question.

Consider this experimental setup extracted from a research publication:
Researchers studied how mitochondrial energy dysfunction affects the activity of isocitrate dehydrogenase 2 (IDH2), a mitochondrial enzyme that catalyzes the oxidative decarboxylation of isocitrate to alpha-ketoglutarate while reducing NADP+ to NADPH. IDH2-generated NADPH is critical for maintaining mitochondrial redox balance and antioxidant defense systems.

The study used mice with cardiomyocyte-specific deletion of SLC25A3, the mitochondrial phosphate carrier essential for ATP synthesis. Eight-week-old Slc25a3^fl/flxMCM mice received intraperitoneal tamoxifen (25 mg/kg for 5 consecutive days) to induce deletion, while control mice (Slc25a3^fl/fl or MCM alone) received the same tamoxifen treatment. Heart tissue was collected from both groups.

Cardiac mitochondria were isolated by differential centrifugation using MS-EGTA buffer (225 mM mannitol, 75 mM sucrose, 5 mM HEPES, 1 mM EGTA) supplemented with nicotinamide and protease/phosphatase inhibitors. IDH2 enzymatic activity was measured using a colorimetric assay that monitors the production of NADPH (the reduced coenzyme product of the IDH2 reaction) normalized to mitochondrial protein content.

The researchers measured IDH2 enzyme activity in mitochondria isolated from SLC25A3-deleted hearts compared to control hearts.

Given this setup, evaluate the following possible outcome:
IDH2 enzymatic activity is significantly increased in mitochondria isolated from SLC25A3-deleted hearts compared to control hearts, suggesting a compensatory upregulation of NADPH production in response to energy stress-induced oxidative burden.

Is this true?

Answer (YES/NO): YES